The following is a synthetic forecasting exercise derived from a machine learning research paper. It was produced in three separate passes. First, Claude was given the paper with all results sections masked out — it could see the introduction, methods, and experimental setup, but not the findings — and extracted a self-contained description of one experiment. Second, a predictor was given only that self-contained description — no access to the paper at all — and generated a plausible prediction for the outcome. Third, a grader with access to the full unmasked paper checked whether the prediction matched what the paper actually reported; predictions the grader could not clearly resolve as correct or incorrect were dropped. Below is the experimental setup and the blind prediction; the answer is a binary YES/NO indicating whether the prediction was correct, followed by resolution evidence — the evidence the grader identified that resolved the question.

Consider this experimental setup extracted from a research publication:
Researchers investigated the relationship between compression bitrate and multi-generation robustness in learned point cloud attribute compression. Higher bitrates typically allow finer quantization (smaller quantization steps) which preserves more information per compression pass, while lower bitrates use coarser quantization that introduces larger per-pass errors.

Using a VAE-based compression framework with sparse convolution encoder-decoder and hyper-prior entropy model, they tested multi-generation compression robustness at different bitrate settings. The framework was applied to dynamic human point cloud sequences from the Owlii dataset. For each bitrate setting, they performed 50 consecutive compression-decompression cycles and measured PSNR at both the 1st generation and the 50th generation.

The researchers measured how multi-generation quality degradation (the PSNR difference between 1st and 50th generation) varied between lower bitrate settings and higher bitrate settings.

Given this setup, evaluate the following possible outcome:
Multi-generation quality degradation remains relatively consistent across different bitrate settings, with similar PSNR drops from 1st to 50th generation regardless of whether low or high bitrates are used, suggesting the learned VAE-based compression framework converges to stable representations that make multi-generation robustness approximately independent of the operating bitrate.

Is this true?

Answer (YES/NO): NO